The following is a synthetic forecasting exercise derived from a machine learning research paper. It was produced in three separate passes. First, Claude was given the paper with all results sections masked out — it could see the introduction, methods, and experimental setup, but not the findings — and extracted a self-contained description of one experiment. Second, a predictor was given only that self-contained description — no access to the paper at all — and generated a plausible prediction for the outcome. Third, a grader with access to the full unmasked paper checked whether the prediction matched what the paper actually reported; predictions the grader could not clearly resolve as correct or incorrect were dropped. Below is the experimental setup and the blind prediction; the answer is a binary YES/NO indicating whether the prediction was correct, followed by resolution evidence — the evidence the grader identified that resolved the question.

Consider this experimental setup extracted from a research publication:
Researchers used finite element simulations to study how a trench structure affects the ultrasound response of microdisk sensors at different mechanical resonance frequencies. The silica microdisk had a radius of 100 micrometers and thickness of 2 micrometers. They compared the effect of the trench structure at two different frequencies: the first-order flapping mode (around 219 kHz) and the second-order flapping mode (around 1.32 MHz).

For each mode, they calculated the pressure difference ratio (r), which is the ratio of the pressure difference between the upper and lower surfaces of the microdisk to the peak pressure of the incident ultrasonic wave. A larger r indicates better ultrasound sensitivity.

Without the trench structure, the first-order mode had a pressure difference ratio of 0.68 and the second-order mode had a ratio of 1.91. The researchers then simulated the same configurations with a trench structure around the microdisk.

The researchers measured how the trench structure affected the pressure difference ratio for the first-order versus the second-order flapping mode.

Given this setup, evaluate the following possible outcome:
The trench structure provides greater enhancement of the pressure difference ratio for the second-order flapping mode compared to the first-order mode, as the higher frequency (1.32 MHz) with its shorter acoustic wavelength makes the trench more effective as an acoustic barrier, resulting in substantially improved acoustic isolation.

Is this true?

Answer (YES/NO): NO